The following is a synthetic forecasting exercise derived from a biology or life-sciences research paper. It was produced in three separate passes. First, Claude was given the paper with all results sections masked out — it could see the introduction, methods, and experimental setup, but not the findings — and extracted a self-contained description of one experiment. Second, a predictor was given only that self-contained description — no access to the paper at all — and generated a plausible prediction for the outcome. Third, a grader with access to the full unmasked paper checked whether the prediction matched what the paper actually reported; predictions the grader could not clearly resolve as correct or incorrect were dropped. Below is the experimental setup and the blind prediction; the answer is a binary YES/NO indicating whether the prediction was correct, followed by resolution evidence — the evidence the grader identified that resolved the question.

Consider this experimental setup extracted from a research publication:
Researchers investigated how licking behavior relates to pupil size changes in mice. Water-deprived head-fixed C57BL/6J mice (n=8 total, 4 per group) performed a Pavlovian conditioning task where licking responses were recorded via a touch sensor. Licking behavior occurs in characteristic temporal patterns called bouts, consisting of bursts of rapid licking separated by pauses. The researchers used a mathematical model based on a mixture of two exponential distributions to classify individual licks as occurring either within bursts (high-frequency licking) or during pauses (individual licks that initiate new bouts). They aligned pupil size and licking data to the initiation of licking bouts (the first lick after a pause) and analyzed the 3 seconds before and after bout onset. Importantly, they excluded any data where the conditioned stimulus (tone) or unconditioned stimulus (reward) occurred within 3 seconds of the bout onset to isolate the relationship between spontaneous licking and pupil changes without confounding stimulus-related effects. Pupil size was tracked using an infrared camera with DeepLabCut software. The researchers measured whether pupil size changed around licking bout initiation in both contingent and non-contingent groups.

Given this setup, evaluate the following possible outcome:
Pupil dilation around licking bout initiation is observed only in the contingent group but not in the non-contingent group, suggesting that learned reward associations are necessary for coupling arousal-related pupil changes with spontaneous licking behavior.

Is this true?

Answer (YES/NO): NO